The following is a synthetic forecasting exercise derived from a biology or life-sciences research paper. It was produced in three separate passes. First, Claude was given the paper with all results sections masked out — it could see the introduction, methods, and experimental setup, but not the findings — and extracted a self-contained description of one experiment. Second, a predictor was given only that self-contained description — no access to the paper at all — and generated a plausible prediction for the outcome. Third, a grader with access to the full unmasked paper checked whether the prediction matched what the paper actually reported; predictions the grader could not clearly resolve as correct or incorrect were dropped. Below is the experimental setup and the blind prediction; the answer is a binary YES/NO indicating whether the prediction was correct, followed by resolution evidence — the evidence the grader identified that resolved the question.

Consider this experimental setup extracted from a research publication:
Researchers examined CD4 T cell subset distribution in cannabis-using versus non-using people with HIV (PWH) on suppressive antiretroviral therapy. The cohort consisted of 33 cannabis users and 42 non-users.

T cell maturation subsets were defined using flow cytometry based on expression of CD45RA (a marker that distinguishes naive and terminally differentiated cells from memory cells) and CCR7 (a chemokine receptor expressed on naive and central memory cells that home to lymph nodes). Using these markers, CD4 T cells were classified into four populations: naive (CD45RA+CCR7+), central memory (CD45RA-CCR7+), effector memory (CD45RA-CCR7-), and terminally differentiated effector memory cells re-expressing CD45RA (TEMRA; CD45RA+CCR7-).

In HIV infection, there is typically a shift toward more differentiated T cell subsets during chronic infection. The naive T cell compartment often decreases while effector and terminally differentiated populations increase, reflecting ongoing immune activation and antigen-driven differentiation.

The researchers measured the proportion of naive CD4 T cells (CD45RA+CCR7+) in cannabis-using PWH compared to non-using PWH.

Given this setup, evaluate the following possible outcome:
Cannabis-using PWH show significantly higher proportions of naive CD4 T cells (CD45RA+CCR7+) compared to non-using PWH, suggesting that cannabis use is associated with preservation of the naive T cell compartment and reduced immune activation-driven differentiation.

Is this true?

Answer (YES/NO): NO